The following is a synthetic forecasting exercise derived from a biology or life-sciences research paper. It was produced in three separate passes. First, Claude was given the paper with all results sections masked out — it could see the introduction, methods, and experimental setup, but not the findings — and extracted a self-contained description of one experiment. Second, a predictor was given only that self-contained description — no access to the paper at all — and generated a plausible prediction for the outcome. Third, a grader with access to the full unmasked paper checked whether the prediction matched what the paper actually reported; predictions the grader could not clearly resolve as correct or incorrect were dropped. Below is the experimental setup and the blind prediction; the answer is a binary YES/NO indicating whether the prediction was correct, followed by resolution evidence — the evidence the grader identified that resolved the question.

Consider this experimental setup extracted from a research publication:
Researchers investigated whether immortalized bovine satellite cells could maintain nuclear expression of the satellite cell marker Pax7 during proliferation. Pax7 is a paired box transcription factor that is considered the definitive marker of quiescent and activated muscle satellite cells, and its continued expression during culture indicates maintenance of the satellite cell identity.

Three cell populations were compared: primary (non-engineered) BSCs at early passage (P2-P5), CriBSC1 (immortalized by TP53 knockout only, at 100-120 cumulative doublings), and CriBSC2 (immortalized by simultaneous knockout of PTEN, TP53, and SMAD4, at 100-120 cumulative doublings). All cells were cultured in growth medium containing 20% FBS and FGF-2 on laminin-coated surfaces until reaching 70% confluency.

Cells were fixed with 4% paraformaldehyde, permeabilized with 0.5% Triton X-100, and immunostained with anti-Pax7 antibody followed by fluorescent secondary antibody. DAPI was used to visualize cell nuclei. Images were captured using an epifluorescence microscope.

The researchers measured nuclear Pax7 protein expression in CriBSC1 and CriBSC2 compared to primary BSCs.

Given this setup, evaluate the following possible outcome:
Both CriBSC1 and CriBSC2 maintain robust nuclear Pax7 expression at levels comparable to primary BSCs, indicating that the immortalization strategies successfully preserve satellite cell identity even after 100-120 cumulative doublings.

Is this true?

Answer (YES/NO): NO